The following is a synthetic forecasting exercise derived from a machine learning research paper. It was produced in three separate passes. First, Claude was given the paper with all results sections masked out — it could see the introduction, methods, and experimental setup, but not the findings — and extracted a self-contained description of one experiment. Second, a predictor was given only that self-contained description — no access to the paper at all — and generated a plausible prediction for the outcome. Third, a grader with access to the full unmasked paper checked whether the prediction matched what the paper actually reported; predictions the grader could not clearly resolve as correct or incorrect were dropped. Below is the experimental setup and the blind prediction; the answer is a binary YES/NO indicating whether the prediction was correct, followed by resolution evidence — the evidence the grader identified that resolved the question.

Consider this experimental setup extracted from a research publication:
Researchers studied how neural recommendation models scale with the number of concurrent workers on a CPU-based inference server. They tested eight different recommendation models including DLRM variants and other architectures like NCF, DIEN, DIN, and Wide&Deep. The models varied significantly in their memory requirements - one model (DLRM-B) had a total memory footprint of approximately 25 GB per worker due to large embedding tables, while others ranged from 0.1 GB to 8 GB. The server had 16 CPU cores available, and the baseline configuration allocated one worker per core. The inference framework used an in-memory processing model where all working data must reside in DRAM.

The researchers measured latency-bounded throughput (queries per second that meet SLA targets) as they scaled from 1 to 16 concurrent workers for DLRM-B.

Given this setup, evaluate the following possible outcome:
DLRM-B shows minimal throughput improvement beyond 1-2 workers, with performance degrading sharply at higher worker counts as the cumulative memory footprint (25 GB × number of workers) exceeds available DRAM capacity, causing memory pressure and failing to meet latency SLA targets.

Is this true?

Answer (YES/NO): NO